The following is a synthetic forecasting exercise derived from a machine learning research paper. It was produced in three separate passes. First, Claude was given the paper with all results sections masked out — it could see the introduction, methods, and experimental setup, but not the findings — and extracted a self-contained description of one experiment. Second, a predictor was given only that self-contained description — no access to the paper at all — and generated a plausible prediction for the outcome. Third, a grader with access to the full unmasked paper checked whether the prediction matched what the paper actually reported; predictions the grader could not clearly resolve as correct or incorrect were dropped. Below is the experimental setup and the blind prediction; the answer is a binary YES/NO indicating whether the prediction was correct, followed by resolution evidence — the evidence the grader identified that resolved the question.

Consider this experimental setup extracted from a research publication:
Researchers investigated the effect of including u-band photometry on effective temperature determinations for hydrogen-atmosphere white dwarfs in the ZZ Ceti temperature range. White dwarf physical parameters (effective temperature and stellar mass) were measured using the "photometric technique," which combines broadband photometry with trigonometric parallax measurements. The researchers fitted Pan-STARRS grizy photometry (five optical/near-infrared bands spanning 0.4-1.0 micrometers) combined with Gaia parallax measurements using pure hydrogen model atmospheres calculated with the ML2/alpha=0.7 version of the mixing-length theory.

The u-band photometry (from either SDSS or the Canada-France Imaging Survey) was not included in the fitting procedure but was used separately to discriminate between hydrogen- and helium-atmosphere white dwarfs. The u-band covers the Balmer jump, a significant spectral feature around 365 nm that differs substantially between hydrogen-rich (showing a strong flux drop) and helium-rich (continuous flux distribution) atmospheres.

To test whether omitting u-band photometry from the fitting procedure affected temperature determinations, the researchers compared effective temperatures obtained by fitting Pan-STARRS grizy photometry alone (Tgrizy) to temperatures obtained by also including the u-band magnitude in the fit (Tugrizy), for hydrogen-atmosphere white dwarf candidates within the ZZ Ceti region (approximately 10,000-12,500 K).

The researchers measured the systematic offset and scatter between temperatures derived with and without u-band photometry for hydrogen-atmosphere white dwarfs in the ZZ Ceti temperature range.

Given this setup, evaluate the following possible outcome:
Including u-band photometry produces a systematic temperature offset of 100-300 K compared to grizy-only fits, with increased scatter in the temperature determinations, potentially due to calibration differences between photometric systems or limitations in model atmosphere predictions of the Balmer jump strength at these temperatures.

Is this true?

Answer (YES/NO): NO